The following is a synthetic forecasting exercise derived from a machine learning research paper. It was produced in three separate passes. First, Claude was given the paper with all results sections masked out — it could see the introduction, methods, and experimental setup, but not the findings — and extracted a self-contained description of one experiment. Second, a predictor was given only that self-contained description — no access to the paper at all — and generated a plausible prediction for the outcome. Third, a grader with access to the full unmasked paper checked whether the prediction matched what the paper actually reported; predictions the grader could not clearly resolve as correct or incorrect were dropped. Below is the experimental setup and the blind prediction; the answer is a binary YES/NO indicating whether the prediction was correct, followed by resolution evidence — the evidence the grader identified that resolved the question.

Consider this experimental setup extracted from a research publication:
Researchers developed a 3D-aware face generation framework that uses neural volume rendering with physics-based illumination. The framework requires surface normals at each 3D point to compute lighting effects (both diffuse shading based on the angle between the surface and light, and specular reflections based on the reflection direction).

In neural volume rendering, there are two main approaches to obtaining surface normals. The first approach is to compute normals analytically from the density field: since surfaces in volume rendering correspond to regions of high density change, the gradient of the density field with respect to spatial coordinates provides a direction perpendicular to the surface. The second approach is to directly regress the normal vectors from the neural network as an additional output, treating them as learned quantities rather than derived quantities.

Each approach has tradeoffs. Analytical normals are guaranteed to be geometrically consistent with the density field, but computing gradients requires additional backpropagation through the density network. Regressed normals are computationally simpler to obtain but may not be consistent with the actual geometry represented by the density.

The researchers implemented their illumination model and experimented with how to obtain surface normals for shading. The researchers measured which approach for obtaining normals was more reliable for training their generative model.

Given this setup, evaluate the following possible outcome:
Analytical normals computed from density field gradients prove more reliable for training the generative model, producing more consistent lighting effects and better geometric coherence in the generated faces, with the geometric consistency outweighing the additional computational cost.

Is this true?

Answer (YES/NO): NO